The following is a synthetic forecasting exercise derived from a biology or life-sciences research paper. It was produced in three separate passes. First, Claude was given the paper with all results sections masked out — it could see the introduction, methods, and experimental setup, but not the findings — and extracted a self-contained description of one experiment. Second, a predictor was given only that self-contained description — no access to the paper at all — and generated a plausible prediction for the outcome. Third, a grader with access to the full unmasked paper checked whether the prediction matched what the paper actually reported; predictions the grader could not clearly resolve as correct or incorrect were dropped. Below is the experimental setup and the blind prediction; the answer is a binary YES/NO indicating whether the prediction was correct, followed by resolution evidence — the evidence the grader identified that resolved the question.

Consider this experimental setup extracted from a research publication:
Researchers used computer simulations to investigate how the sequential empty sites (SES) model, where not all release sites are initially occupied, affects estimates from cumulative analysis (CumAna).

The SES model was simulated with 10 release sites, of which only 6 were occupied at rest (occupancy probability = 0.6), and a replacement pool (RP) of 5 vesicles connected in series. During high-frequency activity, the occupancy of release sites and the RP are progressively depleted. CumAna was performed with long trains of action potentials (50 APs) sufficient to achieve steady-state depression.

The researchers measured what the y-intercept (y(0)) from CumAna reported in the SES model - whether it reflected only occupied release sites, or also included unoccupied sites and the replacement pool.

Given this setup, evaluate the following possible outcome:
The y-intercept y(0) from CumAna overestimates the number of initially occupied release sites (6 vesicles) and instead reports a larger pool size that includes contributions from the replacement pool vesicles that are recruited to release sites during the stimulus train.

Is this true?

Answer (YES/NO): YES